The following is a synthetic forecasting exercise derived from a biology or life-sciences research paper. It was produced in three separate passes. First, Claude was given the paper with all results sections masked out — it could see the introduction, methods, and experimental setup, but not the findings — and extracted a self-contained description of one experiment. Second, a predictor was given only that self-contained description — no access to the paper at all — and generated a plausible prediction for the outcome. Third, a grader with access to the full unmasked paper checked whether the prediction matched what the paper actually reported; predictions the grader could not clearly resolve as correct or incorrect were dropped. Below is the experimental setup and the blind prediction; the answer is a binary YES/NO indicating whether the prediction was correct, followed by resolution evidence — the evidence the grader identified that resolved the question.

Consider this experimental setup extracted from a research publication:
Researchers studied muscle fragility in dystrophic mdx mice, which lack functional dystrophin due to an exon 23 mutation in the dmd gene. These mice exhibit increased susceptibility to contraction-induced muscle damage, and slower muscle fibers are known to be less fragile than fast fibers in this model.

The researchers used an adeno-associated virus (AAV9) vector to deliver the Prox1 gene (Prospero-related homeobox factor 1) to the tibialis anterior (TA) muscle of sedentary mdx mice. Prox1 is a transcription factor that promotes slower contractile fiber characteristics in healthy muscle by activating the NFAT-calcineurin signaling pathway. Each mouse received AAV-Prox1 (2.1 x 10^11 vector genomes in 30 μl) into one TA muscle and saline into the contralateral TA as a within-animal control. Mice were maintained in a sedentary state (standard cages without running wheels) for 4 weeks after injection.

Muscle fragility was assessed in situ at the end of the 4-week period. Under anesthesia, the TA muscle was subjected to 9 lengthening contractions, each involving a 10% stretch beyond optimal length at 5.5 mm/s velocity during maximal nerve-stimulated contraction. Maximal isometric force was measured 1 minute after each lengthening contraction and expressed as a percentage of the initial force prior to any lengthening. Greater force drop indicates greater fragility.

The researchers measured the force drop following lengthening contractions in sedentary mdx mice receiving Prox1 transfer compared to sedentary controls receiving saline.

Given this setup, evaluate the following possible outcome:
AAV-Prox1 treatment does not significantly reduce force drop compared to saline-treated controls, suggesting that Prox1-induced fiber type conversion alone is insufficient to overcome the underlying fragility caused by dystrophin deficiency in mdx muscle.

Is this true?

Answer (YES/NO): YES